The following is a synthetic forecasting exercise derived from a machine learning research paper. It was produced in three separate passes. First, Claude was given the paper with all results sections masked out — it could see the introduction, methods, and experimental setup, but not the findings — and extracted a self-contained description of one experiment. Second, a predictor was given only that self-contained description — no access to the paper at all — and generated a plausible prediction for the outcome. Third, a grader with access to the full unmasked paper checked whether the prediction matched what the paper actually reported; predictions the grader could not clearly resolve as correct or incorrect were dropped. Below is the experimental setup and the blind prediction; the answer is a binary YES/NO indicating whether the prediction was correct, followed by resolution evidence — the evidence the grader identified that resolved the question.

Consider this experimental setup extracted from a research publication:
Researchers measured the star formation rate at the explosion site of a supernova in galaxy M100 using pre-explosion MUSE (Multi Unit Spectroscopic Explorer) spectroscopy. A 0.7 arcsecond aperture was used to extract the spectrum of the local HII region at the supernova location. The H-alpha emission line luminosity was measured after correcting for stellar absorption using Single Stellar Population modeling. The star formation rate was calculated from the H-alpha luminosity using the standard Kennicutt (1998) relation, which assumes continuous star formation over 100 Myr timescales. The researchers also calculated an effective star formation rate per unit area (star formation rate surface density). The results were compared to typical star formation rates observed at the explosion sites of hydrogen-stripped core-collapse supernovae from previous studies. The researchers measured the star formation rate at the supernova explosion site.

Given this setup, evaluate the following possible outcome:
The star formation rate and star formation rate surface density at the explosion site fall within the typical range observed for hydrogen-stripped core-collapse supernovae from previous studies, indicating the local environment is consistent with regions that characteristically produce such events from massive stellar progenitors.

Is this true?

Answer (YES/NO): NO